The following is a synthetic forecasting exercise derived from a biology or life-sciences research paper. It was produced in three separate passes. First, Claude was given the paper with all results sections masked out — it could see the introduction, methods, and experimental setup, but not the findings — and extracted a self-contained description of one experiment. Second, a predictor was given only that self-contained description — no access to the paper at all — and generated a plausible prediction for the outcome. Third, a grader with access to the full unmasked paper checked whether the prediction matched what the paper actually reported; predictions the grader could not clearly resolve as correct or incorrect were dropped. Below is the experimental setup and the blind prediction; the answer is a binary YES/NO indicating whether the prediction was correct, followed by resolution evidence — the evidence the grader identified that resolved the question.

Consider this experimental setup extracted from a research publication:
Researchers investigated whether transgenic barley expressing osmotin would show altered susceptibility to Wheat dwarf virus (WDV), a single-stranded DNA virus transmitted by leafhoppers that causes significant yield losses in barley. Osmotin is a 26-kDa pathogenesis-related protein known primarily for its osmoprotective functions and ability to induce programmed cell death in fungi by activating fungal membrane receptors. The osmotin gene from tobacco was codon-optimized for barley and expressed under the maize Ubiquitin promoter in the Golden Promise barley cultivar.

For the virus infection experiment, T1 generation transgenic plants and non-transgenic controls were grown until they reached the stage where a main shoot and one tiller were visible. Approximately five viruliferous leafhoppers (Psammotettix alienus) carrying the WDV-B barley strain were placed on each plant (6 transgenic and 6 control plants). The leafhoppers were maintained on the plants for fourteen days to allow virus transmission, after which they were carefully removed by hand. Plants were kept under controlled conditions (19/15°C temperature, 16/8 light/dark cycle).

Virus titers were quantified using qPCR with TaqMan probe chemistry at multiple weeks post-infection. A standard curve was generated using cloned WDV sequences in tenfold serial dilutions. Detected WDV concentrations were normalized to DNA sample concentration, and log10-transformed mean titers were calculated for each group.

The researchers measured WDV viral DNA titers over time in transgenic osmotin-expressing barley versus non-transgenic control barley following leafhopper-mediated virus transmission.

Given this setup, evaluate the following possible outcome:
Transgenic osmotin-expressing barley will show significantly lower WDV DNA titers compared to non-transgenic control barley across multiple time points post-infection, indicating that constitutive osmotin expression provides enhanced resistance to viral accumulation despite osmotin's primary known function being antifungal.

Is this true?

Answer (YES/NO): NO